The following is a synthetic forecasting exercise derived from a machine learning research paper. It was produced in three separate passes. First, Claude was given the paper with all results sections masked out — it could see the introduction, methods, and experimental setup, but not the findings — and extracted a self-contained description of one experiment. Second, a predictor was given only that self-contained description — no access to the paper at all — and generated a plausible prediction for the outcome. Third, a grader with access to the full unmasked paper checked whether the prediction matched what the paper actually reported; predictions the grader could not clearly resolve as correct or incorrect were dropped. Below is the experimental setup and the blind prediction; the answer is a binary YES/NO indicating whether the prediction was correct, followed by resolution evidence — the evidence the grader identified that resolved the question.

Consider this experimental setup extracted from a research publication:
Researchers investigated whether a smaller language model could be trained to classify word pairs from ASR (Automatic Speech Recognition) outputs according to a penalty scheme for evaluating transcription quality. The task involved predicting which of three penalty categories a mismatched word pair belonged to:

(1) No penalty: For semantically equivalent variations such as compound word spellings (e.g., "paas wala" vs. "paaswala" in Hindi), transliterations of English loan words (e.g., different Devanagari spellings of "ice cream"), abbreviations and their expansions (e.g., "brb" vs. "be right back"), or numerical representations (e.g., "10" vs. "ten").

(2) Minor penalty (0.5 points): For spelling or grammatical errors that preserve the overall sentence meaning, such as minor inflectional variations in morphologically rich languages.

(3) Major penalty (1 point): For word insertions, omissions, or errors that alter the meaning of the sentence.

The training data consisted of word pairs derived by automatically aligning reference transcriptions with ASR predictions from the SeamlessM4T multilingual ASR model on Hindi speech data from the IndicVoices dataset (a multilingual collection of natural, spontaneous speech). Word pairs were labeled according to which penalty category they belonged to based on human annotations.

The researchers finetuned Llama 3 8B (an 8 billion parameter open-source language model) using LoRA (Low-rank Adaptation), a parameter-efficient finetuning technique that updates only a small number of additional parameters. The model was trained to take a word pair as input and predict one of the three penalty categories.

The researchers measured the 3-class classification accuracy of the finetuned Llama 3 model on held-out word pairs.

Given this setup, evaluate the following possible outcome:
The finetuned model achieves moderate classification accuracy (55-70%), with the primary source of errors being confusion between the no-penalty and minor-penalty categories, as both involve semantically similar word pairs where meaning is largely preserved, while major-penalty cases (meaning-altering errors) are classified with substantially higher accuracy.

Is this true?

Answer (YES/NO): NO